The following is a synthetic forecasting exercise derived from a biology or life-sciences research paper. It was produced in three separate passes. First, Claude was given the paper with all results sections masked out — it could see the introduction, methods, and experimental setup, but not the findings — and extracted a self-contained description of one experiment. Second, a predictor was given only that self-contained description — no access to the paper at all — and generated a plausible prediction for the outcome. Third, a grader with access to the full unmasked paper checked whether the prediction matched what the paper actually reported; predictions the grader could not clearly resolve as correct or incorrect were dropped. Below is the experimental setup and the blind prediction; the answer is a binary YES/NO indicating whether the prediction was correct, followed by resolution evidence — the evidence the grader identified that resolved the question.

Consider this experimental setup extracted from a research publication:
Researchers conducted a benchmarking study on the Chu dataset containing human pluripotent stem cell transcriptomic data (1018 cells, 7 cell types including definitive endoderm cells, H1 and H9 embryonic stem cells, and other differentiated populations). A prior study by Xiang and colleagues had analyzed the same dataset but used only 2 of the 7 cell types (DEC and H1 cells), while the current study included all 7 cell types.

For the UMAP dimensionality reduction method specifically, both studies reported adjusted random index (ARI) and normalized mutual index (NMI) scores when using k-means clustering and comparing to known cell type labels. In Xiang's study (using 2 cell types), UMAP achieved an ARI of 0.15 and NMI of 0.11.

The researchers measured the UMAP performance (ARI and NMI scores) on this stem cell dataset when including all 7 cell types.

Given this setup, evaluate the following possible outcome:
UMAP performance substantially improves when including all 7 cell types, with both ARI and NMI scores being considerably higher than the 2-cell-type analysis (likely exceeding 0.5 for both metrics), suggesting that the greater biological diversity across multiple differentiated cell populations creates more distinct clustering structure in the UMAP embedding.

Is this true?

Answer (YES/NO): YES